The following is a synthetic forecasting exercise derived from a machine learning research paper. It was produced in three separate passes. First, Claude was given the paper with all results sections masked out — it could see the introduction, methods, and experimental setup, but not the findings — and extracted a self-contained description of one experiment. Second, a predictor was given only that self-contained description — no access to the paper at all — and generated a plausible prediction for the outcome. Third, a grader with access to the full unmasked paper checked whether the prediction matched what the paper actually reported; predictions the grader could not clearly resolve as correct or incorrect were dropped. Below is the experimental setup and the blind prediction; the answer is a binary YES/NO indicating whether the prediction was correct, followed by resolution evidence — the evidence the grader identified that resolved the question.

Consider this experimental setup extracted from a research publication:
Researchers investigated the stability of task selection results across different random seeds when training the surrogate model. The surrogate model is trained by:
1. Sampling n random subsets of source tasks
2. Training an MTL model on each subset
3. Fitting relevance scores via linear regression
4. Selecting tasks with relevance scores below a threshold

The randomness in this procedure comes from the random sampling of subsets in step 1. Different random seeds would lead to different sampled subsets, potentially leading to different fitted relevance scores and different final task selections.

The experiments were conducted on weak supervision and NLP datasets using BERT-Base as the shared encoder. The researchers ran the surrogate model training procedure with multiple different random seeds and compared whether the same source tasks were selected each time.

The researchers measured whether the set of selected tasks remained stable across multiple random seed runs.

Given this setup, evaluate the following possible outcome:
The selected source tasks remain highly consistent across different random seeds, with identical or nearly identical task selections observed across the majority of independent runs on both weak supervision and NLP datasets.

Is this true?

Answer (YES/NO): YES